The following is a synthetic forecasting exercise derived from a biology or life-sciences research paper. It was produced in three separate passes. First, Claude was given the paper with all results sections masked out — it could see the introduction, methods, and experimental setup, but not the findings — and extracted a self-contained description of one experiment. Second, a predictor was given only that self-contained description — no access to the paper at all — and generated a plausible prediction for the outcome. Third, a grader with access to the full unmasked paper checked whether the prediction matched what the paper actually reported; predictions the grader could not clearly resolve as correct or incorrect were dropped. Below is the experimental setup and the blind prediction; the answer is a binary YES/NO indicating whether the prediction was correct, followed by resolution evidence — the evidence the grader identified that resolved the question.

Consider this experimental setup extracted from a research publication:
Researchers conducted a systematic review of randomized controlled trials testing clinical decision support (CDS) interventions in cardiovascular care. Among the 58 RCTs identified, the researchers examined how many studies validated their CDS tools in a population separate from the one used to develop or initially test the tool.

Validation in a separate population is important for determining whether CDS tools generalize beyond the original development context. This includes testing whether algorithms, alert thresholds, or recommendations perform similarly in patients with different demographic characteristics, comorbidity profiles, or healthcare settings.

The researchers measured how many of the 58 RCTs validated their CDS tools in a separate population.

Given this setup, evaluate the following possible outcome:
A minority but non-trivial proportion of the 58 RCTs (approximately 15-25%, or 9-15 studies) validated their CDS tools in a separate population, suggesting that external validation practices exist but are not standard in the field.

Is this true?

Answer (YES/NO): NO